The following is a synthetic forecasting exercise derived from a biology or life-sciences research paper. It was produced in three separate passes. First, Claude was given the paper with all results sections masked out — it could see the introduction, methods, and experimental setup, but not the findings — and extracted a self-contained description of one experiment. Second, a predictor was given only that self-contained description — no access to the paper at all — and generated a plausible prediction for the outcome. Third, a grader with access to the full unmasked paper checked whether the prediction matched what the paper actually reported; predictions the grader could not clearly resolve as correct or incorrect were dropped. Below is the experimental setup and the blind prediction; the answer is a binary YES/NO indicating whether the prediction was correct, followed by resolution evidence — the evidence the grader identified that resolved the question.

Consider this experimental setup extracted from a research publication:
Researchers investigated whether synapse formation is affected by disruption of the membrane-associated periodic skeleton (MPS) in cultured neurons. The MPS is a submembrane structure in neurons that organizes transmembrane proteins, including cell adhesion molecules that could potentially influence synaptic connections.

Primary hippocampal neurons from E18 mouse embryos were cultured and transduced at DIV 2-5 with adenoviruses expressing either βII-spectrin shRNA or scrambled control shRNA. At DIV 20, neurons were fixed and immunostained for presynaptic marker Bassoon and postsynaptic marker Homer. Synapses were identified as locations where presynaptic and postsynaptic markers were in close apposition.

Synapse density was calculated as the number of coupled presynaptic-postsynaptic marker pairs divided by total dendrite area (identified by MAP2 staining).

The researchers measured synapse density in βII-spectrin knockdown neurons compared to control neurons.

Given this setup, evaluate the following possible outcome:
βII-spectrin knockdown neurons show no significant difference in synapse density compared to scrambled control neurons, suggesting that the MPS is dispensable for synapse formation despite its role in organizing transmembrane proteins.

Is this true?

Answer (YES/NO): NO